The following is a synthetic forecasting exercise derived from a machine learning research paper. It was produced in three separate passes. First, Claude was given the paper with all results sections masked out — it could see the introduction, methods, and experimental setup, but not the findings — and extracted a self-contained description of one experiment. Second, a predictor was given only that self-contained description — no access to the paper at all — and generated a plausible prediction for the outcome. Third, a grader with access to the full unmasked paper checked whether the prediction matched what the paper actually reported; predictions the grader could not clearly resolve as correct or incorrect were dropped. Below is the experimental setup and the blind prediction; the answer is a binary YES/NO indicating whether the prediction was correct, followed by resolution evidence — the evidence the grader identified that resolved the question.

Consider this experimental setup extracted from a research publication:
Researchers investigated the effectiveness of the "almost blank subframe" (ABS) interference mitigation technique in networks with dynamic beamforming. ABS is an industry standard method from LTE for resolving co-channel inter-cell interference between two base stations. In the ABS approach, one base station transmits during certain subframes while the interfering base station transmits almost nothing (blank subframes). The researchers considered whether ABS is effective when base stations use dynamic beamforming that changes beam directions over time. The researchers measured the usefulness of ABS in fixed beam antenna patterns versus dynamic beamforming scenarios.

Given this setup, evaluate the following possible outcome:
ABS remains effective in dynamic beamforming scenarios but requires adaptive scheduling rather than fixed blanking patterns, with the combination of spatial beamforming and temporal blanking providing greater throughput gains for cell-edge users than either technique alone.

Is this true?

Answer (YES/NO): NO